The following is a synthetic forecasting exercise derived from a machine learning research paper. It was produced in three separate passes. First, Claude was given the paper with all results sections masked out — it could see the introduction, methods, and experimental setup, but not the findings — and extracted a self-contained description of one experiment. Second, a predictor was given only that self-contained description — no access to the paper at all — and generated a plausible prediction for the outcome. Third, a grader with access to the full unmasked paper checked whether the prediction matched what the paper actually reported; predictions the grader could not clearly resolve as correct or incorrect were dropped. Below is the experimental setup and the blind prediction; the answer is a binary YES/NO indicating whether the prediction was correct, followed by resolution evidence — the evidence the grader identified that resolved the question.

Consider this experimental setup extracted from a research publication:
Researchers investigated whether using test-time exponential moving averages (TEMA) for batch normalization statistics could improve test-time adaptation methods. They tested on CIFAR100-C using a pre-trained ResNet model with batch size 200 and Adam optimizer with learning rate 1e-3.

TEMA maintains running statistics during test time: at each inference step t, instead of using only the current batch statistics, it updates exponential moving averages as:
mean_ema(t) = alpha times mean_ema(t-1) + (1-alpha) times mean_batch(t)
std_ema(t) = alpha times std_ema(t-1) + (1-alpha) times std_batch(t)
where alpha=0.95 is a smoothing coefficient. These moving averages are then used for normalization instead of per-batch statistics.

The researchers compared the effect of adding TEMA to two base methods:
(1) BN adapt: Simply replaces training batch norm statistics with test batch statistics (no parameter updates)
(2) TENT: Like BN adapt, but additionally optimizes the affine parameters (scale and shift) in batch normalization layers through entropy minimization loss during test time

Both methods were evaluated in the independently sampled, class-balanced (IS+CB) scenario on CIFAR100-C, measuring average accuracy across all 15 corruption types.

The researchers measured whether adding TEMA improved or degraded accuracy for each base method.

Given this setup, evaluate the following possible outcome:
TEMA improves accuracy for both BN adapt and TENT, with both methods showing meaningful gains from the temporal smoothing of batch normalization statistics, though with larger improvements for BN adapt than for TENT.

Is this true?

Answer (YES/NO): NO